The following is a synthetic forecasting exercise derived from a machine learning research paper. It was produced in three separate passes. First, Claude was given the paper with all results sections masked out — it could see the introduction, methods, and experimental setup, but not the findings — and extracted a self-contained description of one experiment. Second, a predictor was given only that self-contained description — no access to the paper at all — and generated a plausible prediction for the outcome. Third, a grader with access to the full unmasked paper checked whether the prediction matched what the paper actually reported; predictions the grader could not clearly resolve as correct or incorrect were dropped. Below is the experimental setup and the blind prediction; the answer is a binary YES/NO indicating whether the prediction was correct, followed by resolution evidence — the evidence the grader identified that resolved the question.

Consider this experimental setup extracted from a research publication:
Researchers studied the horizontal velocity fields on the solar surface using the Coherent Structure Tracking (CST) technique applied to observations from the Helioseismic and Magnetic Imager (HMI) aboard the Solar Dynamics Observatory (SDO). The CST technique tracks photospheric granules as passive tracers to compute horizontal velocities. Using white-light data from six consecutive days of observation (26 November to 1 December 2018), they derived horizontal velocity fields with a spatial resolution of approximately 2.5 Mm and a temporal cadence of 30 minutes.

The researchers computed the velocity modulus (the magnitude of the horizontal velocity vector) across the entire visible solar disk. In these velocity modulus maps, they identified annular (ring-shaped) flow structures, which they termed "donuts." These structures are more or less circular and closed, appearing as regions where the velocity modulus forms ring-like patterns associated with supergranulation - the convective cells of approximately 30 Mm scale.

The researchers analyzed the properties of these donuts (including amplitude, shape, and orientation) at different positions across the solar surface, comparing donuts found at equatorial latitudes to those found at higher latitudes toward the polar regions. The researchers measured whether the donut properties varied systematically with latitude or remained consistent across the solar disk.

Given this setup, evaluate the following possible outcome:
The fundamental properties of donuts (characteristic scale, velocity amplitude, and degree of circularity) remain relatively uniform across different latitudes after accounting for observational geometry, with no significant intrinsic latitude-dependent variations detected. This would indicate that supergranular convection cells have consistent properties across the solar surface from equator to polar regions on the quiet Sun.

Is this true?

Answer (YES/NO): YES